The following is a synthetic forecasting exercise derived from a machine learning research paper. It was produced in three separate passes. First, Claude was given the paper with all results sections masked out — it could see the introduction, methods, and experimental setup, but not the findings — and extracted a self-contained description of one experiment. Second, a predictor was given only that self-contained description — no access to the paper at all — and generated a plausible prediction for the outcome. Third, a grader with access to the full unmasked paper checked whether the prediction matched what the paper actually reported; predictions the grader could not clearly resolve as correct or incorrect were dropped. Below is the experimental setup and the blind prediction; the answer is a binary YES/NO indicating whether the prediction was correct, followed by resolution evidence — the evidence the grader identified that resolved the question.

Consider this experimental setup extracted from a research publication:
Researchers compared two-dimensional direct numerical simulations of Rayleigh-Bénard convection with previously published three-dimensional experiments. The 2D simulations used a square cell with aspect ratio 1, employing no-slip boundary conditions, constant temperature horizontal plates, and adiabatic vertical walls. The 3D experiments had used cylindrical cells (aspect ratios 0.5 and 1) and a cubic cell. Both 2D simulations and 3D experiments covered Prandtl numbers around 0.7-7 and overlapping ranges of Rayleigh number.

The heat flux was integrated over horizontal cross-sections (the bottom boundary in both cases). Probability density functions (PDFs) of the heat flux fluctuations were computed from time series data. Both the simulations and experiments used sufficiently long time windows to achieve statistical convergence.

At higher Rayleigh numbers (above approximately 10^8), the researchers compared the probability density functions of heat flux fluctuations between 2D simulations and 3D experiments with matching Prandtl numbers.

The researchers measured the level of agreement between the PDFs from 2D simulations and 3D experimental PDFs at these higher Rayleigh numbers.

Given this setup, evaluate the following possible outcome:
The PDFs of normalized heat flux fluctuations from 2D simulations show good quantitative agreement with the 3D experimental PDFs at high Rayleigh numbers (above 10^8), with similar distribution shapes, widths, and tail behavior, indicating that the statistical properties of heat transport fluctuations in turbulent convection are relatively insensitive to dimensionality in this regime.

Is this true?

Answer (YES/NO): NO